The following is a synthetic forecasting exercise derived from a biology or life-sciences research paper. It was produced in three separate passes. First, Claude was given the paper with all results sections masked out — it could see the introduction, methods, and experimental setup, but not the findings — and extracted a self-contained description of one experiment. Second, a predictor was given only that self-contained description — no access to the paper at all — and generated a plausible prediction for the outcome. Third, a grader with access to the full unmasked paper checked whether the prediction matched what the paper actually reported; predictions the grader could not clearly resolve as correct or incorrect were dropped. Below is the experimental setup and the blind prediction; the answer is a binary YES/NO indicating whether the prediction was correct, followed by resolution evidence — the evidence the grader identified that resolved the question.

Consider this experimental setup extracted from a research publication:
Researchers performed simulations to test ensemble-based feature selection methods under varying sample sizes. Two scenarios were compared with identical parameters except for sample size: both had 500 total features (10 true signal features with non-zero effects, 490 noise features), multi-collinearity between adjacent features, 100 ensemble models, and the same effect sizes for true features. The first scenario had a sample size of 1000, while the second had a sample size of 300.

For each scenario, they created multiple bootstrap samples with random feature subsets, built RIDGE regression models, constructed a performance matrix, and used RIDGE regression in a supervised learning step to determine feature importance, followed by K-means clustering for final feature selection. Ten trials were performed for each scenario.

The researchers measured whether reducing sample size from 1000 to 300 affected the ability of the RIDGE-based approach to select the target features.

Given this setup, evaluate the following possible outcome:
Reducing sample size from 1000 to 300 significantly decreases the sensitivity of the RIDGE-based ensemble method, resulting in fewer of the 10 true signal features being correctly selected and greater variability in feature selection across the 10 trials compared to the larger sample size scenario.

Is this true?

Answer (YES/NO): NO